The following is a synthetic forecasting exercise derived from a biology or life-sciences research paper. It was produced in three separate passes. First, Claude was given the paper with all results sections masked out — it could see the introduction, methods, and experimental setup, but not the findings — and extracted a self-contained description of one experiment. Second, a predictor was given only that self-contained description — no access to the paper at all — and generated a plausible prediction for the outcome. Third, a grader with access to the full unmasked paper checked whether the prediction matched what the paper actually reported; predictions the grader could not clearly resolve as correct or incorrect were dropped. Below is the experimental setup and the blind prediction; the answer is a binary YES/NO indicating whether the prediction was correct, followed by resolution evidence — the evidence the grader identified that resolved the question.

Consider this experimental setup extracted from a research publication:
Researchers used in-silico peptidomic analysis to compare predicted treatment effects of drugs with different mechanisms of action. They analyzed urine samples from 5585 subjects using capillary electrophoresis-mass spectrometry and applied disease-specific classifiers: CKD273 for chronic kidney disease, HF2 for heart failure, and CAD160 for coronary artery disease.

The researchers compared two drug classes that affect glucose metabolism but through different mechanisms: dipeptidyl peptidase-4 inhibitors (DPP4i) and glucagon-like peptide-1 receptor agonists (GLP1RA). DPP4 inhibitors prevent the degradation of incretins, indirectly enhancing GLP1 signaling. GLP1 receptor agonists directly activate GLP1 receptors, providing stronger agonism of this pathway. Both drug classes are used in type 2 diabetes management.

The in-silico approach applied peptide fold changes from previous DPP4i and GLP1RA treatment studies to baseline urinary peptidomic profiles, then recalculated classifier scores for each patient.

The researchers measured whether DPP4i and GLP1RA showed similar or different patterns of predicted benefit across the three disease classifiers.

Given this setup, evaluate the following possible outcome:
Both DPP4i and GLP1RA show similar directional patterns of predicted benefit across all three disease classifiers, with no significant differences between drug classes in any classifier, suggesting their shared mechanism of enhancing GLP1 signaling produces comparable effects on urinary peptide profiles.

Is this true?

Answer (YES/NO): NO